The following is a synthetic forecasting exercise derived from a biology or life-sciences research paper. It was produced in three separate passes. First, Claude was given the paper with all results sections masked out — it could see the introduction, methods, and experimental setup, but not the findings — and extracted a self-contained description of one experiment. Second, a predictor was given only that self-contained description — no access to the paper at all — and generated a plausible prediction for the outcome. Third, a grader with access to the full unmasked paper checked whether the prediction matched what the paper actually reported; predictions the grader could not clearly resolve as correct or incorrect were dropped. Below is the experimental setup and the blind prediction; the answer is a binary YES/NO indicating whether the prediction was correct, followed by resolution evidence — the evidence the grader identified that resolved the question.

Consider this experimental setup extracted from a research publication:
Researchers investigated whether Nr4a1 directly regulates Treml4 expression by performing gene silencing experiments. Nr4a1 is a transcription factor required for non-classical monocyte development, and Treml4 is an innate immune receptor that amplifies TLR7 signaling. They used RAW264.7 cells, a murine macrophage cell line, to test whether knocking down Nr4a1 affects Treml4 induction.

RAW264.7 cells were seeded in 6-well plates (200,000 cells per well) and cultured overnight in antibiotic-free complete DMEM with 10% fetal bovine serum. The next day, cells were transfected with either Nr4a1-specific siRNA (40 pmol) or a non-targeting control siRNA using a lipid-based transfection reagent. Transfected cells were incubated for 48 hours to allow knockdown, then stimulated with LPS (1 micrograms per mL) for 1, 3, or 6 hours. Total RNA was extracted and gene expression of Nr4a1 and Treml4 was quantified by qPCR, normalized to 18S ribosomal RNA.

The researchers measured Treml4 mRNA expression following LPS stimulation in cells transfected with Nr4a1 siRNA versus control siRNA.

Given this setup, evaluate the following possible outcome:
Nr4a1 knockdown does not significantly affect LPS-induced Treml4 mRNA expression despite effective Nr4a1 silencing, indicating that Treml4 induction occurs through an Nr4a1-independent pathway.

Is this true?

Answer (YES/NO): NO